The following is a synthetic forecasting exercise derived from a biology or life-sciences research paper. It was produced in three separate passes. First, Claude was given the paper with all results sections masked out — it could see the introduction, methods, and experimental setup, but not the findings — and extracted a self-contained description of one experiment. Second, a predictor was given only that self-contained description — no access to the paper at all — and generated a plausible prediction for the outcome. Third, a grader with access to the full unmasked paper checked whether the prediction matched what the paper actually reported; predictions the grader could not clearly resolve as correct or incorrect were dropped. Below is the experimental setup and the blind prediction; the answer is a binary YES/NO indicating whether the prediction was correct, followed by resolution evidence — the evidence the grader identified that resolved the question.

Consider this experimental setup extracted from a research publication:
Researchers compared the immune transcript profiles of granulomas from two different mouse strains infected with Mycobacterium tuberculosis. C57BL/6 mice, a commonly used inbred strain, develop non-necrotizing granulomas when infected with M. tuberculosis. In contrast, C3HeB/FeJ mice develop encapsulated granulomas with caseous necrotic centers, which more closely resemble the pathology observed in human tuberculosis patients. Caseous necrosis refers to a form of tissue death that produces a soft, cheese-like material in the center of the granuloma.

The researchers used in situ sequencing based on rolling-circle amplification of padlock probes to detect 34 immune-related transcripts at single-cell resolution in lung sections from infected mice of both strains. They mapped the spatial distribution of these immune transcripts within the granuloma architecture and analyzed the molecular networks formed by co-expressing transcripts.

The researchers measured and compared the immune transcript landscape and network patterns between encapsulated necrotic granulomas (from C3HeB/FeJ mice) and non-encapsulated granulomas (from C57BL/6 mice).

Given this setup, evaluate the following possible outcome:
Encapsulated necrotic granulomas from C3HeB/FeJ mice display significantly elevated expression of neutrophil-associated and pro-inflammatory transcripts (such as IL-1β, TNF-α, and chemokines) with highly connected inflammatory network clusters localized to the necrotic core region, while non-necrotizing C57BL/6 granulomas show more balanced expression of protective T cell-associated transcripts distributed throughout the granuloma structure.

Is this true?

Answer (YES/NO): NO